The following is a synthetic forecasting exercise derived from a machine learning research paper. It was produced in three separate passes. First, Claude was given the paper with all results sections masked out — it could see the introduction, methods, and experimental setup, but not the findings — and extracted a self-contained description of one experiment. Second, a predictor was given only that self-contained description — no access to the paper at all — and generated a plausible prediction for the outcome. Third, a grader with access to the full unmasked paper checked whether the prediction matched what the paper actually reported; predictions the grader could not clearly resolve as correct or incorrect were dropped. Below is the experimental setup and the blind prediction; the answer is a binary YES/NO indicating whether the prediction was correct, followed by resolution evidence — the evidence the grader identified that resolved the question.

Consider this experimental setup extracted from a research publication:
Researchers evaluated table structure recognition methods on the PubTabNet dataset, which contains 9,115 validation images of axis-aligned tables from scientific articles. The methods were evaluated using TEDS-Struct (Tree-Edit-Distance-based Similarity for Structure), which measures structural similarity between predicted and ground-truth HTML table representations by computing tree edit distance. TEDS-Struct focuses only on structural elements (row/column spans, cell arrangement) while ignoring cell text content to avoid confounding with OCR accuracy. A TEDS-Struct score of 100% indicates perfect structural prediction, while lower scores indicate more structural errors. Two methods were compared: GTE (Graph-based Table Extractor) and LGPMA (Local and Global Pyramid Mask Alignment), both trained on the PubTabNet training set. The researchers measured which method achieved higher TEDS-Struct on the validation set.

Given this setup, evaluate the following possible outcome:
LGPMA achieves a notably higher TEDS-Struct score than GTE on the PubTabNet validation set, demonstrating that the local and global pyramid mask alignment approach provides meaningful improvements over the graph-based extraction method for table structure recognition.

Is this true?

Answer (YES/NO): YES